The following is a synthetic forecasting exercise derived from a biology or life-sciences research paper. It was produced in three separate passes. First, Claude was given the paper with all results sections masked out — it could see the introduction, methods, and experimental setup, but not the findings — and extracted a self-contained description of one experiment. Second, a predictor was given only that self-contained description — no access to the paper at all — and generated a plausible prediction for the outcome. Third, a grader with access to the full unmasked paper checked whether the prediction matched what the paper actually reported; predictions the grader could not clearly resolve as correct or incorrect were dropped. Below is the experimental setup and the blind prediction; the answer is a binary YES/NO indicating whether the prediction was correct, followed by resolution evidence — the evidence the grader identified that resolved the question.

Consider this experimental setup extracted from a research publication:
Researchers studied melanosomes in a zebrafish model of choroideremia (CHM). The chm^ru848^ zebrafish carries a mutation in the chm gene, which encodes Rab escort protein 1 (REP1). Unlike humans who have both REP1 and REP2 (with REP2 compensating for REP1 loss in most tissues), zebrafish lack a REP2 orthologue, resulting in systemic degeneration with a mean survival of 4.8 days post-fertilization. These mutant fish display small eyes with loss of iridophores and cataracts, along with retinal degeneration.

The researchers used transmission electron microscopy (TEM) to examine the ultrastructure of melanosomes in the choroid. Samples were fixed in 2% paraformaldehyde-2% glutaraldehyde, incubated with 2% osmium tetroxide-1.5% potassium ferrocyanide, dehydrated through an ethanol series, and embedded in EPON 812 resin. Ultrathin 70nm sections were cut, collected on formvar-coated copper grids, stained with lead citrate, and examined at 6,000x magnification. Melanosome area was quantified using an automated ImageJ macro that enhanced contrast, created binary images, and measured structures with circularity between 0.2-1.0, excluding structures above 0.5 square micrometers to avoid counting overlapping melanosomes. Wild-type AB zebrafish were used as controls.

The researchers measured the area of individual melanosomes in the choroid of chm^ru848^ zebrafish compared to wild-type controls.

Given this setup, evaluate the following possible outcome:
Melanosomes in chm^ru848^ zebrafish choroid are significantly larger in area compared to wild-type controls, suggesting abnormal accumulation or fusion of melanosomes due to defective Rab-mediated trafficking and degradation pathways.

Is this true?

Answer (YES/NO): NO